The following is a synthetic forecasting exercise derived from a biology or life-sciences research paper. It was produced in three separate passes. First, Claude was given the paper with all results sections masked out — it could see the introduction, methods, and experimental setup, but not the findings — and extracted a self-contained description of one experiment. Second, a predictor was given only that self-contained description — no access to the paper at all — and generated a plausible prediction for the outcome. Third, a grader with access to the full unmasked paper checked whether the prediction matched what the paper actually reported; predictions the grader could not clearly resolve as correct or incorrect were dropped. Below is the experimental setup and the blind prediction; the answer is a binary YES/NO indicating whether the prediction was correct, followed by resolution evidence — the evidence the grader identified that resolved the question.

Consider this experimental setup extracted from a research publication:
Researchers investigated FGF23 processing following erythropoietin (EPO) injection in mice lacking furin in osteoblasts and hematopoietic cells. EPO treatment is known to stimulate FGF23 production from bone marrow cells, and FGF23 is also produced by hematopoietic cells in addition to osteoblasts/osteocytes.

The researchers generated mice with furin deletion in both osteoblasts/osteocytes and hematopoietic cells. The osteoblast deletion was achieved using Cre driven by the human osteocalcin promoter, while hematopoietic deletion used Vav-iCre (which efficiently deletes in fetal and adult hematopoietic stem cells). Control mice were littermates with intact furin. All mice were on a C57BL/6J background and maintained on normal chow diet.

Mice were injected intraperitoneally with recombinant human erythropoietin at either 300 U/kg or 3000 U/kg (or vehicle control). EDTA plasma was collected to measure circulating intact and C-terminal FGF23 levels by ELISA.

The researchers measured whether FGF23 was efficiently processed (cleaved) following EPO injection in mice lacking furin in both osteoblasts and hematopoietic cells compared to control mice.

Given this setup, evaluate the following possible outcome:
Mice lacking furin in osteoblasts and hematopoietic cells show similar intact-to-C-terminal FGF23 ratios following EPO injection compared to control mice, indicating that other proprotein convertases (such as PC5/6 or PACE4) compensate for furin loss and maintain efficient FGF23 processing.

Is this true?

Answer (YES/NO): YES